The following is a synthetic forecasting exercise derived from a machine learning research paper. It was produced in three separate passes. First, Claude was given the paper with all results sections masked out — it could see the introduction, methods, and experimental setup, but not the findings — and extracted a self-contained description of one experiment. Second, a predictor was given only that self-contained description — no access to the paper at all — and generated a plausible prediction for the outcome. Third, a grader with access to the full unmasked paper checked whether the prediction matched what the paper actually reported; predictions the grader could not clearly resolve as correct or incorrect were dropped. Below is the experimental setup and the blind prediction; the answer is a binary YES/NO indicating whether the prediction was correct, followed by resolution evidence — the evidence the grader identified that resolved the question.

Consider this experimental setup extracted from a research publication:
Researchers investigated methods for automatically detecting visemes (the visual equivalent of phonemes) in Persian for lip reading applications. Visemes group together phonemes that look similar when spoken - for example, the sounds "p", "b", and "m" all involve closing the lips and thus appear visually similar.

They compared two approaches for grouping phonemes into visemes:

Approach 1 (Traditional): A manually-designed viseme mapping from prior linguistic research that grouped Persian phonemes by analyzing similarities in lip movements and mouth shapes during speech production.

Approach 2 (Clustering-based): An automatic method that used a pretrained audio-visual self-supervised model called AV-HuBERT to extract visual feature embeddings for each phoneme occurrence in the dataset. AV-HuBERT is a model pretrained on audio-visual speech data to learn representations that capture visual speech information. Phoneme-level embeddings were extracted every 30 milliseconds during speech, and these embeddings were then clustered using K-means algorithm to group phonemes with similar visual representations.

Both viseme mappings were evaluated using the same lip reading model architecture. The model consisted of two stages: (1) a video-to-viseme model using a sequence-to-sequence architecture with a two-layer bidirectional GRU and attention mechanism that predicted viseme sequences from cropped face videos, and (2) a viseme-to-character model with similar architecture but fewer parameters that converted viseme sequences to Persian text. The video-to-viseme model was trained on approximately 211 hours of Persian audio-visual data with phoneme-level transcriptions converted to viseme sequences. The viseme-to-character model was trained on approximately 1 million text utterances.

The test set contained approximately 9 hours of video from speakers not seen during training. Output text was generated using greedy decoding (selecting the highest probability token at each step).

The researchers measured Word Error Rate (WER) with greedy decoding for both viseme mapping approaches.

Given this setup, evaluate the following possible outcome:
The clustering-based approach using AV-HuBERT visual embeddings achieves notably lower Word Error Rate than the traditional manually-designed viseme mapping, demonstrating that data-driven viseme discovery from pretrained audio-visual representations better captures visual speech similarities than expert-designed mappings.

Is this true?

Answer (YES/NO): NO